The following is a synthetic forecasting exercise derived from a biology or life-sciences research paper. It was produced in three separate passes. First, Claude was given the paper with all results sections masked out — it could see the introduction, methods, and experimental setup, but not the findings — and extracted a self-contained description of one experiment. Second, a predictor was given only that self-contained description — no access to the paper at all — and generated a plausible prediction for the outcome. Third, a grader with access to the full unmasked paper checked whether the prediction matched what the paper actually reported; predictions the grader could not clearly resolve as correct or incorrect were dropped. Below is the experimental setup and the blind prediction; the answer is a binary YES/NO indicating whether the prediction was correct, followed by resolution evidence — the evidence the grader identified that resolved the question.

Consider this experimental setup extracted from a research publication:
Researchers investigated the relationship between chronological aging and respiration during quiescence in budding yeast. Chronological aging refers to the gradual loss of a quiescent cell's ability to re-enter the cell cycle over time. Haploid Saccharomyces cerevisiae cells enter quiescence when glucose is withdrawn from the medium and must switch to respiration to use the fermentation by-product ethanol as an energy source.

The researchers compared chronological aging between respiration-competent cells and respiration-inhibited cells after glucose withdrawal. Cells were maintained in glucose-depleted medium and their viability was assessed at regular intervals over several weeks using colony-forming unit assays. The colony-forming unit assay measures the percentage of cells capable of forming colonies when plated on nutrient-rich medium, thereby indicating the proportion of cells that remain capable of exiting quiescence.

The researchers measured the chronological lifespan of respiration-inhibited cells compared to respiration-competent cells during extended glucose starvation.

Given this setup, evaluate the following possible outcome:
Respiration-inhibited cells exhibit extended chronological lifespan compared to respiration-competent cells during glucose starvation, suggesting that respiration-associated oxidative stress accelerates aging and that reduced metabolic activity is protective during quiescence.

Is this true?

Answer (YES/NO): NO